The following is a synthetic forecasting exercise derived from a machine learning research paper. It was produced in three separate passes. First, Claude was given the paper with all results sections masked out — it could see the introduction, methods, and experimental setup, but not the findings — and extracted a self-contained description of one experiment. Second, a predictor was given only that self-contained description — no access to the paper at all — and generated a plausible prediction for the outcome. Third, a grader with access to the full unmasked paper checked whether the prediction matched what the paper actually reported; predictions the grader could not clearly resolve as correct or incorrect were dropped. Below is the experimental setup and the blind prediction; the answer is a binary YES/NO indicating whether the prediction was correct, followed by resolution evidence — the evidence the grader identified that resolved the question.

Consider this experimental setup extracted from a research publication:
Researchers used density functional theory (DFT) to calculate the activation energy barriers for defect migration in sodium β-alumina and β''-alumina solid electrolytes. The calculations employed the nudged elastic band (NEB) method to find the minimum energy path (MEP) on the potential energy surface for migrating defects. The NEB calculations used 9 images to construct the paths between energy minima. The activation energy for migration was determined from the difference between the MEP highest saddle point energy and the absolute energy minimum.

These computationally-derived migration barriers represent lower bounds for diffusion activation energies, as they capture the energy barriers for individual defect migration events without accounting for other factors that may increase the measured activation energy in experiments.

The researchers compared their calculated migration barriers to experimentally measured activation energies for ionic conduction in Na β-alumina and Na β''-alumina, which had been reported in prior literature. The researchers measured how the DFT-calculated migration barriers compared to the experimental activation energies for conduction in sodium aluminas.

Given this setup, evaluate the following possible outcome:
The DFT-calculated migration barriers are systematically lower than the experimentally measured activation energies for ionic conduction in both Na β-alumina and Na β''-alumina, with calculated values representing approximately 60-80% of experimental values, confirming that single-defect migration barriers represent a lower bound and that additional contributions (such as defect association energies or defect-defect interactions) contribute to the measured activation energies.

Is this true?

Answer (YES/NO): NO